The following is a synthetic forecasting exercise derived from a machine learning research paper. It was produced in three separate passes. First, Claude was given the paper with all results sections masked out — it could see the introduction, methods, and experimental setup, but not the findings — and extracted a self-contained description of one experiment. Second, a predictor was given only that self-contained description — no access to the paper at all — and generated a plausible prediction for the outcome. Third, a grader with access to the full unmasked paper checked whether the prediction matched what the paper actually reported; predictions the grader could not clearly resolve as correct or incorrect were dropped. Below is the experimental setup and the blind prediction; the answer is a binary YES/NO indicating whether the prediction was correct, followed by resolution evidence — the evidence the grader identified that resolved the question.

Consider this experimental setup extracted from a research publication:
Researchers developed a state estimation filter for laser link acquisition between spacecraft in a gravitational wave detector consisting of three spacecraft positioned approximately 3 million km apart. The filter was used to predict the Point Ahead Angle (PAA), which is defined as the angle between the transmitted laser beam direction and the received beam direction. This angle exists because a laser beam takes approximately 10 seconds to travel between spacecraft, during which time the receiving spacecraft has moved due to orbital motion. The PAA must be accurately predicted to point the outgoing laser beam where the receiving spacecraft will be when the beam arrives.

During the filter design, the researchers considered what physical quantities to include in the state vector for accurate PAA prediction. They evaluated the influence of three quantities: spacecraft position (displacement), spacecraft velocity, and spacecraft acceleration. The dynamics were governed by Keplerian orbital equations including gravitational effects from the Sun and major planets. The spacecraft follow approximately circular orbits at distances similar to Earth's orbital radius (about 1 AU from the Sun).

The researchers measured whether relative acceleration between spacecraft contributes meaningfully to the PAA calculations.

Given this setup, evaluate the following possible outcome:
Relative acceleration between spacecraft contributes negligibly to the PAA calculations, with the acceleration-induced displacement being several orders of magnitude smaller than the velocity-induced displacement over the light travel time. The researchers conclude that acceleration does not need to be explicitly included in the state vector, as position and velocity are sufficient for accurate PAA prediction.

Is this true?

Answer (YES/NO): YES